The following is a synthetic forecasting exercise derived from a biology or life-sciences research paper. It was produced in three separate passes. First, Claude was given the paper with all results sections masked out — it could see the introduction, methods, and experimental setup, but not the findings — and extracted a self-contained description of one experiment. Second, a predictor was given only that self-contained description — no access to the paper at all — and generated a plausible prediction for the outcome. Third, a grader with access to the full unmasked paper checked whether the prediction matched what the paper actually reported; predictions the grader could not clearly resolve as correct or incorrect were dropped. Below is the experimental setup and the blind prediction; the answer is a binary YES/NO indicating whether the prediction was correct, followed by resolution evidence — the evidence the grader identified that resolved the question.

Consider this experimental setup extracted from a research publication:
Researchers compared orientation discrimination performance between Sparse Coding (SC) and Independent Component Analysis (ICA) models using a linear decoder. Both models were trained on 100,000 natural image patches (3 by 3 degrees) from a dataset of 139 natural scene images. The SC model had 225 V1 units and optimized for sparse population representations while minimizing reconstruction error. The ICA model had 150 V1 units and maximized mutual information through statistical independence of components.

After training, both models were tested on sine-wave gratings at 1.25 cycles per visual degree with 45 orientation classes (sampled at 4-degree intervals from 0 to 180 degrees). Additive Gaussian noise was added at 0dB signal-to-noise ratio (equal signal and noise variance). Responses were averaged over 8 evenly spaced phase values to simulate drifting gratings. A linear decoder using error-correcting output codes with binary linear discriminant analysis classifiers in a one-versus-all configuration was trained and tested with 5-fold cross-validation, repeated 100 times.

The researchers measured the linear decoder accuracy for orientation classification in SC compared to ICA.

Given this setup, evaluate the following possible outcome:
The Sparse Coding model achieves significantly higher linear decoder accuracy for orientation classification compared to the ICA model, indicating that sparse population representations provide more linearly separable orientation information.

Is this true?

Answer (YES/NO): YES